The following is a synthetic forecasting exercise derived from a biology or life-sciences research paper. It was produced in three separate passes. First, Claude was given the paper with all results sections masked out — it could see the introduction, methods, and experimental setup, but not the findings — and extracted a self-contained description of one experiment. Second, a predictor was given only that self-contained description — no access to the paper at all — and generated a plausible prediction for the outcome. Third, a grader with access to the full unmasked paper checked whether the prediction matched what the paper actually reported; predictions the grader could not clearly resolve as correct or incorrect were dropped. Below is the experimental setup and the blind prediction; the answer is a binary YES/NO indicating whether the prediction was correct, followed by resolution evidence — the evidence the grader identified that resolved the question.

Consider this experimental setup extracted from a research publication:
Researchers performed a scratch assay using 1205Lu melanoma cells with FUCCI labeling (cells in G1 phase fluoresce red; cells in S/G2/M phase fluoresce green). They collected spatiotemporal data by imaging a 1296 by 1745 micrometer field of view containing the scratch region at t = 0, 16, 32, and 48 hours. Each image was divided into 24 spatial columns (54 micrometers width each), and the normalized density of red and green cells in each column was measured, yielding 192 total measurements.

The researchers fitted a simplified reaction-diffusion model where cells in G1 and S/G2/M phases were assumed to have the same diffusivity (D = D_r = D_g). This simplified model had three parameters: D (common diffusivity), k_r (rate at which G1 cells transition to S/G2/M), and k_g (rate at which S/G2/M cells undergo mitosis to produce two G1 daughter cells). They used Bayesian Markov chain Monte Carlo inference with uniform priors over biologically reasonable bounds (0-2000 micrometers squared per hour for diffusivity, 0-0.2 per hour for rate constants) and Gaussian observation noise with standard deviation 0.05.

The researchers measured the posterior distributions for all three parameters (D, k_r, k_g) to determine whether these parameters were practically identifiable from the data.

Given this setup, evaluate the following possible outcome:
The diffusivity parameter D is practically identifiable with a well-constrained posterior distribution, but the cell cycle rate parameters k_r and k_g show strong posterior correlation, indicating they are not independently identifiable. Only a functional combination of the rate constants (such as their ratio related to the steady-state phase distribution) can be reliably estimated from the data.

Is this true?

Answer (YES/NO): NO